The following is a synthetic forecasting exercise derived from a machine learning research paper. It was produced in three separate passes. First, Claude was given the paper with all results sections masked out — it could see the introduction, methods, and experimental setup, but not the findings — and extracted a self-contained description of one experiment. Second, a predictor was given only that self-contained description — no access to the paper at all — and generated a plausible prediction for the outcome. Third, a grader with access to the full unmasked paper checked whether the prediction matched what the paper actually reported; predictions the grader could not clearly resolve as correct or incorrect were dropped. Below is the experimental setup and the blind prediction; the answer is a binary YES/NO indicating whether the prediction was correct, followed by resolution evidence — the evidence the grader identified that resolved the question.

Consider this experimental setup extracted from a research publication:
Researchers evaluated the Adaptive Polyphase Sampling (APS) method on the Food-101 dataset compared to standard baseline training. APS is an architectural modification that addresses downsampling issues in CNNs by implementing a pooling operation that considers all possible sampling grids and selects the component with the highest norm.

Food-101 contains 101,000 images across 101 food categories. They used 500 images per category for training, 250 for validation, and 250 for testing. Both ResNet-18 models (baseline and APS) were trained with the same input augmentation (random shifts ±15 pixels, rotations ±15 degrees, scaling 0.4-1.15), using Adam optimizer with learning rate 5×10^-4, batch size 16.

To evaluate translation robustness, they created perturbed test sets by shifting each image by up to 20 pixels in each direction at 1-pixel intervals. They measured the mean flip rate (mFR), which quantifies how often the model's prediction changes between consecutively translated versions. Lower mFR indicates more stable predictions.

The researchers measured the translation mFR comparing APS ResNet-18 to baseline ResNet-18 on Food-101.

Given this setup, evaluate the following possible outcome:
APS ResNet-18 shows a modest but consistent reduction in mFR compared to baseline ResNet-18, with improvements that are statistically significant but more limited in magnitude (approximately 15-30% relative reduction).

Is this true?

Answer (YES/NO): NO